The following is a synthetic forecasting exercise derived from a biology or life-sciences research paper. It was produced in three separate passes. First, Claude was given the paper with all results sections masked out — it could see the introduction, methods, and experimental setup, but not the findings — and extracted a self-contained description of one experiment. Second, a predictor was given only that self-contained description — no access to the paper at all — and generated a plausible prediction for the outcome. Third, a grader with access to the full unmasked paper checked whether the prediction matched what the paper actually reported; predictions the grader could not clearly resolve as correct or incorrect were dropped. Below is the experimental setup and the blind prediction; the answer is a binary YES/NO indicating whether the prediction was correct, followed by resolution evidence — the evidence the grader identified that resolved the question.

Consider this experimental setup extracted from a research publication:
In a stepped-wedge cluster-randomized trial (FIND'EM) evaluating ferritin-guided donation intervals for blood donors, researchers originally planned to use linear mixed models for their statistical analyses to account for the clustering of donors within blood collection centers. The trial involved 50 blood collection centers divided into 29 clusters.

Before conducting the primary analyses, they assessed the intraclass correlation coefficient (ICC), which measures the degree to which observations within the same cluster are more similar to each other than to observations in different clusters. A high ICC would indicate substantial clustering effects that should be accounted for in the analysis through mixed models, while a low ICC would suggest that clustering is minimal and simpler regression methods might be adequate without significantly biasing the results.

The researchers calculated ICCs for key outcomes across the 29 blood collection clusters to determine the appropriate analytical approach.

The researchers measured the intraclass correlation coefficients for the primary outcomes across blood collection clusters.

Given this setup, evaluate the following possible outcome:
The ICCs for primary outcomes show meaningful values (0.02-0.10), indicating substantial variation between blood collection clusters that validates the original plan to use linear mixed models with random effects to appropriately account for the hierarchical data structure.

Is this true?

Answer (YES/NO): NO